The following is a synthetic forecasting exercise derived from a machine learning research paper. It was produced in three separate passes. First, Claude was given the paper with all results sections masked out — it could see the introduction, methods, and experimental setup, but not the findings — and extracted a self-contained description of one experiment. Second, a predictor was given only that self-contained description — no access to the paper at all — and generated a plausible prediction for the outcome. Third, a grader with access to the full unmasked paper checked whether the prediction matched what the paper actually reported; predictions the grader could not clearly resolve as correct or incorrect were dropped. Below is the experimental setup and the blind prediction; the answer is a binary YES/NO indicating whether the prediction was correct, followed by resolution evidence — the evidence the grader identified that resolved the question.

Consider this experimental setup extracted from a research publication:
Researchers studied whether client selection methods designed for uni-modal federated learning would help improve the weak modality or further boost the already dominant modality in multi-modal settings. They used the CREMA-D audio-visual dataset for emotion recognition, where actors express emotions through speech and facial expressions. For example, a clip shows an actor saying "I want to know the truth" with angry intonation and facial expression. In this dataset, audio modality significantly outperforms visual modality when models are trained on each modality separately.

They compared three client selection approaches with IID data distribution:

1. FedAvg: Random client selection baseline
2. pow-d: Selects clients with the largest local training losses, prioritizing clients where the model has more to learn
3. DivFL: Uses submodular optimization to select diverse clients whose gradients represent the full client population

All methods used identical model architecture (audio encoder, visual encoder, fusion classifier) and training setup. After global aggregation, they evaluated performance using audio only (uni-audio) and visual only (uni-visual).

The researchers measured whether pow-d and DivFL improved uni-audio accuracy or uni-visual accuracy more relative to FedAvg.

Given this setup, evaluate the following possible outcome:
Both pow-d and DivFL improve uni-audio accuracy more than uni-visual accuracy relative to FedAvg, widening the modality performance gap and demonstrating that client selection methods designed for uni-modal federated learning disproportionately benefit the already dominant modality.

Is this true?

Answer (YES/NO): YES